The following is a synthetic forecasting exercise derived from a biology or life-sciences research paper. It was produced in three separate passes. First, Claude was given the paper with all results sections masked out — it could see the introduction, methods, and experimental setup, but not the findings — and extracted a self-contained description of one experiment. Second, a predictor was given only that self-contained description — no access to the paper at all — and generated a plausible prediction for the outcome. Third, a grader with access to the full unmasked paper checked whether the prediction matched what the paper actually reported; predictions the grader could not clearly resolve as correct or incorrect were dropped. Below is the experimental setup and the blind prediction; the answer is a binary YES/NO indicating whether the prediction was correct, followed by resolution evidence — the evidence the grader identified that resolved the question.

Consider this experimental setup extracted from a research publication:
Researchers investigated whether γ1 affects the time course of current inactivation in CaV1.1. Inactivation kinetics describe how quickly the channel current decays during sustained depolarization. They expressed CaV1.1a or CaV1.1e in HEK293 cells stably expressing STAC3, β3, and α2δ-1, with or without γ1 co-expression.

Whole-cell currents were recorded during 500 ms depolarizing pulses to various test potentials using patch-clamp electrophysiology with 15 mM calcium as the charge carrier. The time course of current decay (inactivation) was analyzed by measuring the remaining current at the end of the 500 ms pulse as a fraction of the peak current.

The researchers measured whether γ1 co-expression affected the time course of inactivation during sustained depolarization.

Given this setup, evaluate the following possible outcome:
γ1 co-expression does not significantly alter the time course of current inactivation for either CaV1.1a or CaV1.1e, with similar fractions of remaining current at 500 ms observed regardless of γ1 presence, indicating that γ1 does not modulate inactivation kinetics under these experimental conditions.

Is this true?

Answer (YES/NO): NO